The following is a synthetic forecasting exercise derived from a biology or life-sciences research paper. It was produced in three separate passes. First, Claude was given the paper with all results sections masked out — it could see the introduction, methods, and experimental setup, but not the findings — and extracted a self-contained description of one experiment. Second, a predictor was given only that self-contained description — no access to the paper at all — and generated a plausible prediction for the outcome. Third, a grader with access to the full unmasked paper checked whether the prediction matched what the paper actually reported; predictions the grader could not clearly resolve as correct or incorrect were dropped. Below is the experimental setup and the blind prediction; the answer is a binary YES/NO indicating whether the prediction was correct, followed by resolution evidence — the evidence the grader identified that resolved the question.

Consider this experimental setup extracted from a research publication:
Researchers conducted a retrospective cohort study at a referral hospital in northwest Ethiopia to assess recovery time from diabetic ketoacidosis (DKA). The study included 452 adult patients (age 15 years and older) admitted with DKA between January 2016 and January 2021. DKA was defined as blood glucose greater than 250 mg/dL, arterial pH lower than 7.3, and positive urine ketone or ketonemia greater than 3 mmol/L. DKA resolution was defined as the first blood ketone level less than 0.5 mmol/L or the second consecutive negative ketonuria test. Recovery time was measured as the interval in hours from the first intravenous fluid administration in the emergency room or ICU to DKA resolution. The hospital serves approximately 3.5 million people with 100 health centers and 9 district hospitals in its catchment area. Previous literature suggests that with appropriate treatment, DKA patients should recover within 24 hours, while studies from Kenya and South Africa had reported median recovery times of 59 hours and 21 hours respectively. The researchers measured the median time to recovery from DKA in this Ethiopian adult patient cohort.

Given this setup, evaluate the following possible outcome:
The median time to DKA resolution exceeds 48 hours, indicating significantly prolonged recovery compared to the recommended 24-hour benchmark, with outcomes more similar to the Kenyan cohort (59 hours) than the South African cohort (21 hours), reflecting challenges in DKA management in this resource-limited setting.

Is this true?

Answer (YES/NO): NO